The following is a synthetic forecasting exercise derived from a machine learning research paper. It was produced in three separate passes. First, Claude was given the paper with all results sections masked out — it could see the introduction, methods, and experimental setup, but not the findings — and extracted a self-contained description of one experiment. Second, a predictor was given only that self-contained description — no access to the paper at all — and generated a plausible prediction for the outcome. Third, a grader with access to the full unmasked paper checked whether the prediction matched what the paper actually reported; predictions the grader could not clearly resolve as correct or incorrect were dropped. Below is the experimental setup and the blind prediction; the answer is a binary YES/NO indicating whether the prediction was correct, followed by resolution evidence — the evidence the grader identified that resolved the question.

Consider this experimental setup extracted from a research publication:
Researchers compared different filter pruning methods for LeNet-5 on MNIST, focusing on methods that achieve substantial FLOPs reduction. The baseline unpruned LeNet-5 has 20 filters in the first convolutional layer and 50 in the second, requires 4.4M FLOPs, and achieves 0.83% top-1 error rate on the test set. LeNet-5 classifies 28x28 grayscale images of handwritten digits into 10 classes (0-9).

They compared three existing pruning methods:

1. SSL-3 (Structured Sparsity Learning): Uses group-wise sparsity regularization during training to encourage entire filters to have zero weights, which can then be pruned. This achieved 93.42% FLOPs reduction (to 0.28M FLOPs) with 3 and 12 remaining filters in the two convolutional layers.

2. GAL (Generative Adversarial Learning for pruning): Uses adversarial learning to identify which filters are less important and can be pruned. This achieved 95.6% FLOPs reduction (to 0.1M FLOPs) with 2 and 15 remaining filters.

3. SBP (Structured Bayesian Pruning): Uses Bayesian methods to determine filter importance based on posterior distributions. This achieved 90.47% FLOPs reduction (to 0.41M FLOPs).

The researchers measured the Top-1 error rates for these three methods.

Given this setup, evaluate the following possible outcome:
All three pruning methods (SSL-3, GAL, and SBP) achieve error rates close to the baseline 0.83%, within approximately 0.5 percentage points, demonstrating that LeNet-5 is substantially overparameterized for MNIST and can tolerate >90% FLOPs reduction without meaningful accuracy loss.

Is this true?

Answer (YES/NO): YES